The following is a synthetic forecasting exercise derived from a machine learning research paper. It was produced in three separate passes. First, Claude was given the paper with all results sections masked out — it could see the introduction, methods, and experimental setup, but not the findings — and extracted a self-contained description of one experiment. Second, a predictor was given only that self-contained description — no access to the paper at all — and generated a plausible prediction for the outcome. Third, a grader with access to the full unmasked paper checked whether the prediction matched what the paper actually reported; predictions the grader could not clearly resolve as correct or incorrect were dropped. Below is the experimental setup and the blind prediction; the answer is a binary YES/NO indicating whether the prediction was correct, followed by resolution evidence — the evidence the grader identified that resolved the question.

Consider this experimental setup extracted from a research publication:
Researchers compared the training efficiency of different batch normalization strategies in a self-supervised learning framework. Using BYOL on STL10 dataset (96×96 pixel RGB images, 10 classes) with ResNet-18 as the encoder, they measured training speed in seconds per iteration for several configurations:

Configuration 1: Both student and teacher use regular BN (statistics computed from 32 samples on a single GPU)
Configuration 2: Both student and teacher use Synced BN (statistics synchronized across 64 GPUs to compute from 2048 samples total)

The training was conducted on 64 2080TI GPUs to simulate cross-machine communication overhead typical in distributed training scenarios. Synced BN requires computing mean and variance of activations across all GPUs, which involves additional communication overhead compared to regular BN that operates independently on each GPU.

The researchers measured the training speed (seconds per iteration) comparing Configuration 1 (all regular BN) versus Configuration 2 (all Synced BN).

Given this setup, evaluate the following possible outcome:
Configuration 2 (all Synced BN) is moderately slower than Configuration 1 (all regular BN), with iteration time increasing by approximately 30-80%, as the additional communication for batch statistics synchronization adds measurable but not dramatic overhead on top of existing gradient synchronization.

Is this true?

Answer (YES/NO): NO